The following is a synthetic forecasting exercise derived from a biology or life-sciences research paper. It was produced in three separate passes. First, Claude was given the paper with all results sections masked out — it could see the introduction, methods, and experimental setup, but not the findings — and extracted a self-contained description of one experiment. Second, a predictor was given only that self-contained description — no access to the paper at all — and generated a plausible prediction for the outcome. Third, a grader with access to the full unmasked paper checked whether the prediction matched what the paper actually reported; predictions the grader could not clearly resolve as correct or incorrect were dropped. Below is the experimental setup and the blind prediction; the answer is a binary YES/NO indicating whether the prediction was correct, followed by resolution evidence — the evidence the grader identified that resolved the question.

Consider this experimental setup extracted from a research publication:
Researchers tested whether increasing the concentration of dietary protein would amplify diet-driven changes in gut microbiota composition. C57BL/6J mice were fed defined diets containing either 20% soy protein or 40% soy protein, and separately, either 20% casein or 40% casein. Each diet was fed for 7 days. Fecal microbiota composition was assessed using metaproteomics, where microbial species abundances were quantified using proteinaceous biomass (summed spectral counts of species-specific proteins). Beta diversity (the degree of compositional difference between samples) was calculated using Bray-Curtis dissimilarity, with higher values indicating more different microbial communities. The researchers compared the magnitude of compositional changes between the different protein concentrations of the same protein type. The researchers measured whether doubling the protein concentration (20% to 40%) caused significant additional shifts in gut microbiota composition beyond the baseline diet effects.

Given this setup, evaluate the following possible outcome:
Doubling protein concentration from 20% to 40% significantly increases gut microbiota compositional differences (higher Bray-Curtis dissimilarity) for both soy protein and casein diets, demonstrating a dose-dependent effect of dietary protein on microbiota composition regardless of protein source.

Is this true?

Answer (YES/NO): NO